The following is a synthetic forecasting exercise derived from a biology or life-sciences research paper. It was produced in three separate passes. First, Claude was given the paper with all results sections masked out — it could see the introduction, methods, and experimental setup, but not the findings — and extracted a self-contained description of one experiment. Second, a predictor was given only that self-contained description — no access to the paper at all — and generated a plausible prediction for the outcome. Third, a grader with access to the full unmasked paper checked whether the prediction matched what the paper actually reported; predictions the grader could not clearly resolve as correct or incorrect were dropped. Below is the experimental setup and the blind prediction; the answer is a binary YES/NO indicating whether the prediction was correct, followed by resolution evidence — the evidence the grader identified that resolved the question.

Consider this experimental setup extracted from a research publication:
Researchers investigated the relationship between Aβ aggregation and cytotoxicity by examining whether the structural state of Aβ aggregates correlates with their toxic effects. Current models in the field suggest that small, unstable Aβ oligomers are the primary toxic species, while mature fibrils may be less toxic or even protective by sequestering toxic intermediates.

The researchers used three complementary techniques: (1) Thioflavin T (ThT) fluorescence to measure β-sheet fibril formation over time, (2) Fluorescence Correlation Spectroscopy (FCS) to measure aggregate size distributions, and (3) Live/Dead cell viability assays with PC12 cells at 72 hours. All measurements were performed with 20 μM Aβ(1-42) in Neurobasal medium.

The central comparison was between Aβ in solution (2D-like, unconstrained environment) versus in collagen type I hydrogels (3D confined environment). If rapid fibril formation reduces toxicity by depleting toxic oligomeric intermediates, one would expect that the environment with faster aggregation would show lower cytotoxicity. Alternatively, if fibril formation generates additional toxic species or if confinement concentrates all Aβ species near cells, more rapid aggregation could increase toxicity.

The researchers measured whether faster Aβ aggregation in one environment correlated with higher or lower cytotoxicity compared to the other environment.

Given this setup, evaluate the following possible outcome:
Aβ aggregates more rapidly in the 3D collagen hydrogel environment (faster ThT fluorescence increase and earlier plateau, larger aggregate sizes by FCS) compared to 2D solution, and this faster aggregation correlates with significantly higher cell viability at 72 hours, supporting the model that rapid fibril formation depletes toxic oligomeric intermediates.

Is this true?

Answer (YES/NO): YES